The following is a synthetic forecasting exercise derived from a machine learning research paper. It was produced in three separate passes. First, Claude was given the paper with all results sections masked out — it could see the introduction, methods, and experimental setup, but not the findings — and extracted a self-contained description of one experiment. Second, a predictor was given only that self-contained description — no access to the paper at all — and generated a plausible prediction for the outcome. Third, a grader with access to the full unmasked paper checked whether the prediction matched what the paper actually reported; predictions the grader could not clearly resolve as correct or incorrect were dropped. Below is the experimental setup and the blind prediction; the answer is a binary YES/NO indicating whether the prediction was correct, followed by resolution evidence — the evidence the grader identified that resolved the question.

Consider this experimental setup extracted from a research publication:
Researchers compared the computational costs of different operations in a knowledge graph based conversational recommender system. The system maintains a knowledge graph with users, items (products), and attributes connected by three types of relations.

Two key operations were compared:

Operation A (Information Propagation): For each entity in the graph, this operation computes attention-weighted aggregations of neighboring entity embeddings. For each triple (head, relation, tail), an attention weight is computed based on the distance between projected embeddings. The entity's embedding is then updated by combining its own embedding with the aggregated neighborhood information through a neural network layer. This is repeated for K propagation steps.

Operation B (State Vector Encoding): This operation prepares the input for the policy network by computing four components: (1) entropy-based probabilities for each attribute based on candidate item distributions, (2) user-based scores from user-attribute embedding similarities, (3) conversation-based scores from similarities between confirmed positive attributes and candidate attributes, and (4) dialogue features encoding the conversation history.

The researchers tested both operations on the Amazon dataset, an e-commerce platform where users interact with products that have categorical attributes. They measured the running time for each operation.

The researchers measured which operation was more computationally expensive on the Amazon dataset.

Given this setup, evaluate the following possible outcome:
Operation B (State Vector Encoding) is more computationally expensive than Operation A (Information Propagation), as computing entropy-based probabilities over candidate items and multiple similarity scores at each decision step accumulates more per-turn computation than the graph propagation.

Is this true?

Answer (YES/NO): YES